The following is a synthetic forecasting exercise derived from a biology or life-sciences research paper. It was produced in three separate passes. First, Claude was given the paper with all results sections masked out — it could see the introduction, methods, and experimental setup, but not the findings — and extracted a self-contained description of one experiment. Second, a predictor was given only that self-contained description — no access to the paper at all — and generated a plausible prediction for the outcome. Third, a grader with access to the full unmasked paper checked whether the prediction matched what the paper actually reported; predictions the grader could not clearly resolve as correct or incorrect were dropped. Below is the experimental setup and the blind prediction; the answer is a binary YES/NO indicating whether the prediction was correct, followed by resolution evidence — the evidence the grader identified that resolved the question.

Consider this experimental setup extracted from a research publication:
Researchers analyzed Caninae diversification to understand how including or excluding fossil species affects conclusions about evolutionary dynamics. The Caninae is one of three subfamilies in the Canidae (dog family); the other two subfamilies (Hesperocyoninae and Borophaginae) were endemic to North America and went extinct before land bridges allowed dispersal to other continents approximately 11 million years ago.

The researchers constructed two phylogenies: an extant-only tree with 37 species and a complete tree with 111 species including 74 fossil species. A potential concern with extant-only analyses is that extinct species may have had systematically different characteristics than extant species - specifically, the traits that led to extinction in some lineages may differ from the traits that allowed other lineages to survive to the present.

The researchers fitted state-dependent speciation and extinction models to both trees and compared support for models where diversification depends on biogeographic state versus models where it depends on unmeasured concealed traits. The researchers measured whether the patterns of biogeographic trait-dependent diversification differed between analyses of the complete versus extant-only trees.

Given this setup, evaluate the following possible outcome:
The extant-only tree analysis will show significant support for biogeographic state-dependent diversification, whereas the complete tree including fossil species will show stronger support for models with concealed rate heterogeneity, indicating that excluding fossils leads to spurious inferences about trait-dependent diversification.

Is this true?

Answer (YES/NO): YES